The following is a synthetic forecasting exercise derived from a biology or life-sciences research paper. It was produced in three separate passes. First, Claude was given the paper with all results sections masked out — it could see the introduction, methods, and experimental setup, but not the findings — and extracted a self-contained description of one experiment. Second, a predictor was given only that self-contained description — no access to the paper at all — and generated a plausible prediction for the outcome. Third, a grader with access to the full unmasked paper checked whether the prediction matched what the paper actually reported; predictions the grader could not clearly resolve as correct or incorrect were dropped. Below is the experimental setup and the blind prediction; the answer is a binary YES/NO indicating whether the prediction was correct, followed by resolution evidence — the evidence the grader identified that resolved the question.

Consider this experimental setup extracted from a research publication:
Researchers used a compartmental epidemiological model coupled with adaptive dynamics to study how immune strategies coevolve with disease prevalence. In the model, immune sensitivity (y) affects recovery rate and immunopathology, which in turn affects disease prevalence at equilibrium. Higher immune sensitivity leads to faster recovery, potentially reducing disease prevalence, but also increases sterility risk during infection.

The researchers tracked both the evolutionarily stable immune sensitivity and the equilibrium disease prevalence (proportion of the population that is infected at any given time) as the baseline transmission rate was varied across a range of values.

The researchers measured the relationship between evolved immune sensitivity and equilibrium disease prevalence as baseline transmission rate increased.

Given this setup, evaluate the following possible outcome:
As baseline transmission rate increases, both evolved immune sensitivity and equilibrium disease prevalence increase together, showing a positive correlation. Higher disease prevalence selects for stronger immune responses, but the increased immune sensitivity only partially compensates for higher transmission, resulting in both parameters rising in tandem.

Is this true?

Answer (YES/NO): NO